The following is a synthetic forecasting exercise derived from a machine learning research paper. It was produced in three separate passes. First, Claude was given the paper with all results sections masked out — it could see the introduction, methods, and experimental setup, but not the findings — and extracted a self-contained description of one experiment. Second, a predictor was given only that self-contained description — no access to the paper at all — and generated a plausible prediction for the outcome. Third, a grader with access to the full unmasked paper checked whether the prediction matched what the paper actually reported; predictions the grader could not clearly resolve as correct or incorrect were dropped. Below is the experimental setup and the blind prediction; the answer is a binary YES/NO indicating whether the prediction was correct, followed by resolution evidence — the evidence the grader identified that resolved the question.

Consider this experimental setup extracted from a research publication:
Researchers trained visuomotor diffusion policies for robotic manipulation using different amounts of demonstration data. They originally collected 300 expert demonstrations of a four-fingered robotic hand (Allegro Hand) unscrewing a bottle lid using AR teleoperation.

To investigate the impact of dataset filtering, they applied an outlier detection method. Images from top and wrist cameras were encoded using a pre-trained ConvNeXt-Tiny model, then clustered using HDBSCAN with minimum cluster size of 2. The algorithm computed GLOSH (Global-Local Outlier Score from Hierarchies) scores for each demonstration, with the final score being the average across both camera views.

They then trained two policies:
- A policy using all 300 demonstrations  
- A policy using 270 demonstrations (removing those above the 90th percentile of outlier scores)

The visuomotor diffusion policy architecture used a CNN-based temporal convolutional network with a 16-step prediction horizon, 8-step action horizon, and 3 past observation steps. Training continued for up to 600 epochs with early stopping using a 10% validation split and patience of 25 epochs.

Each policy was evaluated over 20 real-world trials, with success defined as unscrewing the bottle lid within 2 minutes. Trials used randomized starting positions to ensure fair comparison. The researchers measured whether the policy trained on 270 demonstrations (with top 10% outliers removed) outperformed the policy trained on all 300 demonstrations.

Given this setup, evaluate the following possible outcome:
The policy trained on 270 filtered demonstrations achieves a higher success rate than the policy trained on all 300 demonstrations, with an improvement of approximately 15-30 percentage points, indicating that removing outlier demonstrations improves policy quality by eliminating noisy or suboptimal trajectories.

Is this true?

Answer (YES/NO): NO